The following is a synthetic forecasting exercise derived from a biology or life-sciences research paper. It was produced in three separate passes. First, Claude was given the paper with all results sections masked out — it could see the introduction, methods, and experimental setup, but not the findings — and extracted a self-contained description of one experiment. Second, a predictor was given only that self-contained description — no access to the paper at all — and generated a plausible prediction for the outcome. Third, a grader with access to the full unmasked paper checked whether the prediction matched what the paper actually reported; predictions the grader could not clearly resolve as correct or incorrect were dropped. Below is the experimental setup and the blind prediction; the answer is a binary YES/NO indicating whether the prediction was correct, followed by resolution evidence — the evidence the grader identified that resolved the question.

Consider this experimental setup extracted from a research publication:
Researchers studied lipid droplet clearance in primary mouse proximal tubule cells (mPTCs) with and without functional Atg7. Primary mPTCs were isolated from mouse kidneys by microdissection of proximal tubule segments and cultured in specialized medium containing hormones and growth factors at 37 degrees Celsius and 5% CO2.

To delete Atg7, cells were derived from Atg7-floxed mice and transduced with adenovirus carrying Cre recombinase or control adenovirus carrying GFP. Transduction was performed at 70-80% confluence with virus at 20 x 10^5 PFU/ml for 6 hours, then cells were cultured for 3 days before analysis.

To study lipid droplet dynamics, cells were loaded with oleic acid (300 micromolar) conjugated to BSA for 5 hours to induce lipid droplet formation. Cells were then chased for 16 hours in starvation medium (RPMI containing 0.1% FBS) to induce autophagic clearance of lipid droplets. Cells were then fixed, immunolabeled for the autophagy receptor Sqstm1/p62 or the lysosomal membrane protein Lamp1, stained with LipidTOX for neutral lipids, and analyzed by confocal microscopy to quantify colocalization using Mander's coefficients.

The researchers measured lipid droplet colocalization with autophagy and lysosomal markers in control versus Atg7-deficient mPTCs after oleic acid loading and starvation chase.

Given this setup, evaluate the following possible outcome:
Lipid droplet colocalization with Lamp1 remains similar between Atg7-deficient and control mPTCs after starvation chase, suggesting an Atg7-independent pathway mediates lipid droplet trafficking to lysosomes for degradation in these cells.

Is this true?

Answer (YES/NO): NO